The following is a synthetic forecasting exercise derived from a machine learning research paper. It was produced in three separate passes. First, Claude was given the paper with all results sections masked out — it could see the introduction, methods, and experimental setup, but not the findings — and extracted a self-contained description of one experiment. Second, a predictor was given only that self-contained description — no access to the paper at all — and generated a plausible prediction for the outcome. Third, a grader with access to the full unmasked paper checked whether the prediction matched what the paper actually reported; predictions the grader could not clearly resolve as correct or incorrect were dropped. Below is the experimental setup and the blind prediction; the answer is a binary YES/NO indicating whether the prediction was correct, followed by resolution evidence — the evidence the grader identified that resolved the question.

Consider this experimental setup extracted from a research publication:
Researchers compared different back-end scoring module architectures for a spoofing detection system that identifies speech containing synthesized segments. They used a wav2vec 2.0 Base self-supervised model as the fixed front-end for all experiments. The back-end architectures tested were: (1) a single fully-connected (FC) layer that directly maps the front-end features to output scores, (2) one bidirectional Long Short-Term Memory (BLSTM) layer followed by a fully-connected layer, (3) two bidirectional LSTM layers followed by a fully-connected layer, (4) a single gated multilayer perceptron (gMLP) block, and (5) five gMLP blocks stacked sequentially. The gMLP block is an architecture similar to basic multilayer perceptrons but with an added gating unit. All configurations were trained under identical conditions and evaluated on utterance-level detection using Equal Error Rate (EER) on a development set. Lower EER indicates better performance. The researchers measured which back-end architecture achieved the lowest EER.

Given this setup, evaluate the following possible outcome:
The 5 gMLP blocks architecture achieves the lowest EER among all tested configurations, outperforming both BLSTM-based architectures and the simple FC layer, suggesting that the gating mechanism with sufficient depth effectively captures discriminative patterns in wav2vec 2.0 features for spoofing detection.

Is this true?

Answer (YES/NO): YES